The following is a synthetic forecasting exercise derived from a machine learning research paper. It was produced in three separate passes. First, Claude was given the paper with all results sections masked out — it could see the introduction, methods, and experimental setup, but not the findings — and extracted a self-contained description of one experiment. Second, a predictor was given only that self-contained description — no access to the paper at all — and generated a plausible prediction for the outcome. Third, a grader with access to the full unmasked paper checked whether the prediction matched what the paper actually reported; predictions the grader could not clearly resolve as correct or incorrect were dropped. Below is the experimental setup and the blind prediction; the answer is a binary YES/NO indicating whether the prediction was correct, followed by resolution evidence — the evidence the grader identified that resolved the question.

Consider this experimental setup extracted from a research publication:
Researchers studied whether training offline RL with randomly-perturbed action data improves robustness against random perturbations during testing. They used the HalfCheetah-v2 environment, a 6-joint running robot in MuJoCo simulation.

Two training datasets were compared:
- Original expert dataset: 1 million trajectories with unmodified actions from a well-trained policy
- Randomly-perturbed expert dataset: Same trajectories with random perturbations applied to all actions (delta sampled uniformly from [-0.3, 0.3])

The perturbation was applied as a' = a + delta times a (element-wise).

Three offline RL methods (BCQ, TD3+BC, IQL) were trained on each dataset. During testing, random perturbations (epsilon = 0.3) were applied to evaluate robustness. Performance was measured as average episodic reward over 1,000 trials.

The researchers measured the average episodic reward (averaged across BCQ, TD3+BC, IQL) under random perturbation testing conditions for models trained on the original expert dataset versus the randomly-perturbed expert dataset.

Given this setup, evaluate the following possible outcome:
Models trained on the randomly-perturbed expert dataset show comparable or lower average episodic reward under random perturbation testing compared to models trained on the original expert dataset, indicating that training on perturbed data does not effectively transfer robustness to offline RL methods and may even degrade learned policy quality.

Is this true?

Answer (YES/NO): YES